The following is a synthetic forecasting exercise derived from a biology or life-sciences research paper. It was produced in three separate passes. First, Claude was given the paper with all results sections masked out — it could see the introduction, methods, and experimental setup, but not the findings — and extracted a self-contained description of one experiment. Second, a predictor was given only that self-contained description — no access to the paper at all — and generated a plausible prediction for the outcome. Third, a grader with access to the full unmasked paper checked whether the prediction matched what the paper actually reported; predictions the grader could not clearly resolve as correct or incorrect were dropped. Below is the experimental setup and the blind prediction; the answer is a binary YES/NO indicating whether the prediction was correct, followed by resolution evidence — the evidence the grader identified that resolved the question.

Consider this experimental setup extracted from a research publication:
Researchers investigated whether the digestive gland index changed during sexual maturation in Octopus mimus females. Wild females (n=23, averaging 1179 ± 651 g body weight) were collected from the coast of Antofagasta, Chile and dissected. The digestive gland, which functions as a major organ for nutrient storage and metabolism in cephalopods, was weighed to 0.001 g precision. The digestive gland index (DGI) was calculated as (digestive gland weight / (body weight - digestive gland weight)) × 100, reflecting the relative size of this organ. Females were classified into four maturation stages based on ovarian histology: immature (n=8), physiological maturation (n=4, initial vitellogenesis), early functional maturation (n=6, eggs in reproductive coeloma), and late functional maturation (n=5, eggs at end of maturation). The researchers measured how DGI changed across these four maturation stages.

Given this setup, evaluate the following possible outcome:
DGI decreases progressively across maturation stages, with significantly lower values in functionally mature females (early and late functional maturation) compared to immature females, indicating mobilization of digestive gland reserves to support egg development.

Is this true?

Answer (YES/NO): NO